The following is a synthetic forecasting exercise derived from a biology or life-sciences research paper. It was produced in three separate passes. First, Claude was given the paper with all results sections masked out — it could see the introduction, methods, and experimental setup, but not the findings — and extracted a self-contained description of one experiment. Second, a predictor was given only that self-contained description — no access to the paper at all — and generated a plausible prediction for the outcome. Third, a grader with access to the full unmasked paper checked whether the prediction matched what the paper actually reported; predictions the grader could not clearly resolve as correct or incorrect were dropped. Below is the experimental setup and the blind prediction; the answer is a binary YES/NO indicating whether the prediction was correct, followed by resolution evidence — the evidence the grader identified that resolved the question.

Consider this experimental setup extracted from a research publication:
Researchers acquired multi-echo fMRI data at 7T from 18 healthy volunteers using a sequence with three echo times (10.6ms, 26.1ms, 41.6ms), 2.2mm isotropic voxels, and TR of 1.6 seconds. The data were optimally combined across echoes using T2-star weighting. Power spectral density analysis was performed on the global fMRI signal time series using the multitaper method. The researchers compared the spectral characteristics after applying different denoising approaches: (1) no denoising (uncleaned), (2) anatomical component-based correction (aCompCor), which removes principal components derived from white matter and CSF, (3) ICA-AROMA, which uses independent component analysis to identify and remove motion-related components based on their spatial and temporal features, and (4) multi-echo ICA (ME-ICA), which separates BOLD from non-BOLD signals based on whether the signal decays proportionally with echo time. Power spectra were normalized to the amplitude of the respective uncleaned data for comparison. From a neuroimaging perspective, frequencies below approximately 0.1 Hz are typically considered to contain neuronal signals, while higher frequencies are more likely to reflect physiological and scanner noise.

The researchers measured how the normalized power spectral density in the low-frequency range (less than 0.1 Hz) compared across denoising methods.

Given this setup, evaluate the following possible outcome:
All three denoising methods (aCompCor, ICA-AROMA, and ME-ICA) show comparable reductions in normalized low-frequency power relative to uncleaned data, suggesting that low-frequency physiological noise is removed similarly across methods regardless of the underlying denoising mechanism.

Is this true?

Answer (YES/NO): NO